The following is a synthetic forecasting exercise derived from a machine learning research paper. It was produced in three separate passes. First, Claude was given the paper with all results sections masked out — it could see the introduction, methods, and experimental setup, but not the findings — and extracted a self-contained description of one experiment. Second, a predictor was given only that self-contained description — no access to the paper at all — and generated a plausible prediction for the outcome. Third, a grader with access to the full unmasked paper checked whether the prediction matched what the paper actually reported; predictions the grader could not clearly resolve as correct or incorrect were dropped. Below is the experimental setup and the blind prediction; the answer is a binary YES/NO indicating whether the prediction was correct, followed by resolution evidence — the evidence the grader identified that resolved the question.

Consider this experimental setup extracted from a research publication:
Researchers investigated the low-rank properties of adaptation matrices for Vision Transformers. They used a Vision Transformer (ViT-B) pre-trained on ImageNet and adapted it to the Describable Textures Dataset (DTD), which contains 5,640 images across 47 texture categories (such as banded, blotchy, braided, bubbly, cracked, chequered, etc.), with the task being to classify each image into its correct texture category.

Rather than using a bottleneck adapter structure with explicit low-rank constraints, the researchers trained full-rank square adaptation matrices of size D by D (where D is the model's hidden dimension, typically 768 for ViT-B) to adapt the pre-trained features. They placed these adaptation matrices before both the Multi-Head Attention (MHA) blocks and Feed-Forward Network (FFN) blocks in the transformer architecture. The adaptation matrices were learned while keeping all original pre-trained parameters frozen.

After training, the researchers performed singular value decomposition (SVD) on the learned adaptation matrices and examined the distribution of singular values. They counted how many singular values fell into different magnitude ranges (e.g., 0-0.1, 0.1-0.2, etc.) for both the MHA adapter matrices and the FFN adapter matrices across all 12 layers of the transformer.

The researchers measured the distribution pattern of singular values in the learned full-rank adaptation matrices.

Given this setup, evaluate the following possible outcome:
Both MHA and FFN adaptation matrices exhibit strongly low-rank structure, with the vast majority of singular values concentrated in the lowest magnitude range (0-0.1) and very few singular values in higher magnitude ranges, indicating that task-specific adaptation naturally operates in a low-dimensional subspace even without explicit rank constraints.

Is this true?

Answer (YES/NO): YES